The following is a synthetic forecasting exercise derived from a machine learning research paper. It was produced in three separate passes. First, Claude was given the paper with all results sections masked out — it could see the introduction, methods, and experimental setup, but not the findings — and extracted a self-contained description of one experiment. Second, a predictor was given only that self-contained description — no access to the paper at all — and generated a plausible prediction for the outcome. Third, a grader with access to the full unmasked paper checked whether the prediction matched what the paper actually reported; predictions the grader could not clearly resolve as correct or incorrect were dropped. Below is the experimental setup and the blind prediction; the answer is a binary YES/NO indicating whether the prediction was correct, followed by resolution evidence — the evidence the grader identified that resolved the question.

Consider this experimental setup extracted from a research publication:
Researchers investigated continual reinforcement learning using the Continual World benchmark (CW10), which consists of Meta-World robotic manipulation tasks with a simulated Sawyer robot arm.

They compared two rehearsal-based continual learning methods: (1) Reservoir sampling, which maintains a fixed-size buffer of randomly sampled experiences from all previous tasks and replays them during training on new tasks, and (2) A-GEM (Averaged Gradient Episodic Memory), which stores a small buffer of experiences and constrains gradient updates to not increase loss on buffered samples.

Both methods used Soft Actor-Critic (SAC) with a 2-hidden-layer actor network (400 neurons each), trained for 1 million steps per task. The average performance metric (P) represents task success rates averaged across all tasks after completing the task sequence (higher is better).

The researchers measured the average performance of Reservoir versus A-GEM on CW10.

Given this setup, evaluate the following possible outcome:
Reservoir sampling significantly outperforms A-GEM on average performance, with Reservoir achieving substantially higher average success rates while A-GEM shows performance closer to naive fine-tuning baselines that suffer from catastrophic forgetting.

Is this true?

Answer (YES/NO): YES